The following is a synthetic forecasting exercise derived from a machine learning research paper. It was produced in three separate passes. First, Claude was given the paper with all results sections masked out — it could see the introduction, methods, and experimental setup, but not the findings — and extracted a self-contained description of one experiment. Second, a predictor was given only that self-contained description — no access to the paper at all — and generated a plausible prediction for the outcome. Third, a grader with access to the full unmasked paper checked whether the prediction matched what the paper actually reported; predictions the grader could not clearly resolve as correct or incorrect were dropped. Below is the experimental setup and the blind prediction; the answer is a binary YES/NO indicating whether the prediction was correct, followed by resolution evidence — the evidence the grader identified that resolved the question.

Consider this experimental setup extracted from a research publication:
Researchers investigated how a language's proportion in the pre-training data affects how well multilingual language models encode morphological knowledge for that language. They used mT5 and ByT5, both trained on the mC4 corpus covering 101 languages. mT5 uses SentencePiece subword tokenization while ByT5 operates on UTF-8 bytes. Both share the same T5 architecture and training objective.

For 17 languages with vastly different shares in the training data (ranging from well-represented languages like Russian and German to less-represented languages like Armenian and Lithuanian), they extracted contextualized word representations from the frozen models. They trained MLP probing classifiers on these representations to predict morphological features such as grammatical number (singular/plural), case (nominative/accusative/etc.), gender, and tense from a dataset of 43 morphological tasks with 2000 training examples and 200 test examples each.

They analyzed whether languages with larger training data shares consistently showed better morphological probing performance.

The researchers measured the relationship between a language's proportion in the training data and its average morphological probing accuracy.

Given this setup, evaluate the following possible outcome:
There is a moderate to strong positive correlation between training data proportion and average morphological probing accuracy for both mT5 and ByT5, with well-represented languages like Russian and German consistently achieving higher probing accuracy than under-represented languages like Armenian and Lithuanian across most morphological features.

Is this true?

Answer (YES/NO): NO